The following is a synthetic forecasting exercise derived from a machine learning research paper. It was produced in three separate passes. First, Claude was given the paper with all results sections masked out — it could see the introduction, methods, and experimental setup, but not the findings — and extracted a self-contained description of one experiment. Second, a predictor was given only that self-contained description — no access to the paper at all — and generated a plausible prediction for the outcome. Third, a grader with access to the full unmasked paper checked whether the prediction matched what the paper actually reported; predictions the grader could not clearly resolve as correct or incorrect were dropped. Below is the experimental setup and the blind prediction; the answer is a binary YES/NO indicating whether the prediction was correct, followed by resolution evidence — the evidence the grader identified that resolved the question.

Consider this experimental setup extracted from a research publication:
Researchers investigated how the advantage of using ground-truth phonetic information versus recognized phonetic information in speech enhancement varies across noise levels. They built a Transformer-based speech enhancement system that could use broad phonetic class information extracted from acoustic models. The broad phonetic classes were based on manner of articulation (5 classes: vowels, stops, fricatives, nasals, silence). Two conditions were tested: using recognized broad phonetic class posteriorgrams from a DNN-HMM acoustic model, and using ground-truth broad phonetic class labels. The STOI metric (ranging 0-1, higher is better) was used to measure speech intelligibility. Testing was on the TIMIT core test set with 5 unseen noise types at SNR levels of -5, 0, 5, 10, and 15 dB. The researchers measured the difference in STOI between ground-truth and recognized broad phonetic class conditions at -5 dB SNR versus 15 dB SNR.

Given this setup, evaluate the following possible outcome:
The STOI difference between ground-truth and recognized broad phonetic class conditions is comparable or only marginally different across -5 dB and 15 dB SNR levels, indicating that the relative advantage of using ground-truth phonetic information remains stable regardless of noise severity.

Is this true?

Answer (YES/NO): NO